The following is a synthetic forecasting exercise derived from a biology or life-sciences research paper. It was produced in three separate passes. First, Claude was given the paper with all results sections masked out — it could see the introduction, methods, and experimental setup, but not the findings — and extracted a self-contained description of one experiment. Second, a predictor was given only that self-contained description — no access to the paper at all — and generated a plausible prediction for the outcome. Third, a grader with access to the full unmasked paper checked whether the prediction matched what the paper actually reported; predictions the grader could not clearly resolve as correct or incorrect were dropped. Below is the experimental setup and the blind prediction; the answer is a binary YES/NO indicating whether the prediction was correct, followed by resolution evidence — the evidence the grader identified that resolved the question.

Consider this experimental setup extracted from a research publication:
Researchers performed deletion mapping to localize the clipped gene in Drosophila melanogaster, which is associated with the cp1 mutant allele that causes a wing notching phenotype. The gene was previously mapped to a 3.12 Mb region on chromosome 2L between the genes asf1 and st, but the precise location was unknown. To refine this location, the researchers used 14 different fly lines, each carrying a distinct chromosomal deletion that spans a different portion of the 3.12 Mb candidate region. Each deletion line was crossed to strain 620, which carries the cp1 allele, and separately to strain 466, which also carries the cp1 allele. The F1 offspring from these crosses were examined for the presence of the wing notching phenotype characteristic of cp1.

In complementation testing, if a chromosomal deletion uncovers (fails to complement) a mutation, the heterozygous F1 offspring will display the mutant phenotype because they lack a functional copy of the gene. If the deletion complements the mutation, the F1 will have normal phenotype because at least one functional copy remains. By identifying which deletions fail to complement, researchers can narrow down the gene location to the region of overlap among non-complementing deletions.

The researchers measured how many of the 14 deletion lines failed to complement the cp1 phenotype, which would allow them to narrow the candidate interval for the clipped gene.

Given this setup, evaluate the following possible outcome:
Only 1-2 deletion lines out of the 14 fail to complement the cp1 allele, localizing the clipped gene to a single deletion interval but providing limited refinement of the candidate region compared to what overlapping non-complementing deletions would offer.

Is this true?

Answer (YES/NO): NO